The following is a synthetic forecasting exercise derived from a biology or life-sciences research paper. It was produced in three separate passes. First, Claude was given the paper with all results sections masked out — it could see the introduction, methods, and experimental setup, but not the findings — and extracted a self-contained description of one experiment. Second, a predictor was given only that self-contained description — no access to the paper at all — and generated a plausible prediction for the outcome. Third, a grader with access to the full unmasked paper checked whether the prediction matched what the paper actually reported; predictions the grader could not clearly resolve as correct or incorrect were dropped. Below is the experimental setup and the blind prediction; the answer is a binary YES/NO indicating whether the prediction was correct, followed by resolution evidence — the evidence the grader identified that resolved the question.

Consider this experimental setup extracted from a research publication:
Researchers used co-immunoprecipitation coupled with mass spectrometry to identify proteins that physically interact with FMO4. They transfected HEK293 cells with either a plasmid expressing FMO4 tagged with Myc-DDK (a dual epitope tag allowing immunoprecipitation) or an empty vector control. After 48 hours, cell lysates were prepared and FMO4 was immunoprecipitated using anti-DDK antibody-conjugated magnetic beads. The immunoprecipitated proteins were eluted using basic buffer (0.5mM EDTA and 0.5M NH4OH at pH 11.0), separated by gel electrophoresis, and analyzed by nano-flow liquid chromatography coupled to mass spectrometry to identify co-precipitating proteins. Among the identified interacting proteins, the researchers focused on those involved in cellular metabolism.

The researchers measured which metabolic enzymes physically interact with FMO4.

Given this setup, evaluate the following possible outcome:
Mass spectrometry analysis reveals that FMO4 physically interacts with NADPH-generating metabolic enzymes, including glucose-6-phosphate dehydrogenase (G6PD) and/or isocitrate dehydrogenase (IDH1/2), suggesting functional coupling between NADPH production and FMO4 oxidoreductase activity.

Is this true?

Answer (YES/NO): NO